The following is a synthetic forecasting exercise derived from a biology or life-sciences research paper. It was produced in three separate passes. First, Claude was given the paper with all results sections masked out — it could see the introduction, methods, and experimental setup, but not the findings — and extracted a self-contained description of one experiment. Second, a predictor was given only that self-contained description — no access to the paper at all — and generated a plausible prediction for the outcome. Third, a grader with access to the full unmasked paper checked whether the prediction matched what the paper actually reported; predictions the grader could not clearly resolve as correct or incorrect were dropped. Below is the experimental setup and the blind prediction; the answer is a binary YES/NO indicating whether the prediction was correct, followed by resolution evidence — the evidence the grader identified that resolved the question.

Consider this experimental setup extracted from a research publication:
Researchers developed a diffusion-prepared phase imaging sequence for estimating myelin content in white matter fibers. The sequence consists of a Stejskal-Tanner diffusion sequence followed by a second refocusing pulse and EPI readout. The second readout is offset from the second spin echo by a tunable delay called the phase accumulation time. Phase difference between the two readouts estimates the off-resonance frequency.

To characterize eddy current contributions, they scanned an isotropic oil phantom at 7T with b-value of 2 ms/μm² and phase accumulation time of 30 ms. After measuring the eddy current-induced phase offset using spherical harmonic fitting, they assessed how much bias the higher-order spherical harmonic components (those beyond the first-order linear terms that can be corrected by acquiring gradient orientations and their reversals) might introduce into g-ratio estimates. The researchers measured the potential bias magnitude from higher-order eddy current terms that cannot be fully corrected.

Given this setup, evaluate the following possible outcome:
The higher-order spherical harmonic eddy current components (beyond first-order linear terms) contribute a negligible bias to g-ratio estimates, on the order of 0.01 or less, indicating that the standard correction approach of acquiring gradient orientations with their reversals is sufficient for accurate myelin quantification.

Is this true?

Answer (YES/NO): NO